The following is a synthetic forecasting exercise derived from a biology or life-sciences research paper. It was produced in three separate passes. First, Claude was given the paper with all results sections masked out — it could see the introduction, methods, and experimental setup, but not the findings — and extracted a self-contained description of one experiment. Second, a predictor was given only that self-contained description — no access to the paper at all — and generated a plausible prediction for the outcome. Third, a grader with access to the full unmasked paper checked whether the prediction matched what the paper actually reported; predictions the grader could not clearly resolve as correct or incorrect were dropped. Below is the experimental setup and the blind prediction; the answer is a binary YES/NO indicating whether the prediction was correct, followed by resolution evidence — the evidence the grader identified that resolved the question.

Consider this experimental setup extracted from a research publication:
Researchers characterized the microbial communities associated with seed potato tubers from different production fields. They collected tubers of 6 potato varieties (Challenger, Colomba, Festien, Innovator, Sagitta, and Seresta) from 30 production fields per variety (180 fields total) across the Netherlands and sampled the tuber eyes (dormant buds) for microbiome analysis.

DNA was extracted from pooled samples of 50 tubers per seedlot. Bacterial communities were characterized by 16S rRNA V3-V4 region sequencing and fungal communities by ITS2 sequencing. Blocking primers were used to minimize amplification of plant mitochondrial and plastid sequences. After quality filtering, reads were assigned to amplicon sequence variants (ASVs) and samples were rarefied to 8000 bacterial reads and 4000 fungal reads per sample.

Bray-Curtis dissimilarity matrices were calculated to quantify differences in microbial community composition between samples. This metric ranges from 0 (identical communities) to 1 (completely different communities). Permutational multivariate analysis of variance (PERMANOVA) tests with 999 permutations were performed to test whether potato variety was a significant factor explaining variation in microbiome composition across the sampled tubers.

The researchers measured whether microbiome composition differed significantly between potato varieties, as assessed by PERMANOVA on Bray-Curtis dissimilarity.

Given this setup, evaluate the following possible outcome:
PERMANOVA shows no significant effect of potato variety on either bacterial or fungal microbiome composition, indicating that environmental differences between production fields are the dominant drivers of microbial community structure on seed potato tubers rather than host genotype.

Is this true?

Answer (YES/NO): NO